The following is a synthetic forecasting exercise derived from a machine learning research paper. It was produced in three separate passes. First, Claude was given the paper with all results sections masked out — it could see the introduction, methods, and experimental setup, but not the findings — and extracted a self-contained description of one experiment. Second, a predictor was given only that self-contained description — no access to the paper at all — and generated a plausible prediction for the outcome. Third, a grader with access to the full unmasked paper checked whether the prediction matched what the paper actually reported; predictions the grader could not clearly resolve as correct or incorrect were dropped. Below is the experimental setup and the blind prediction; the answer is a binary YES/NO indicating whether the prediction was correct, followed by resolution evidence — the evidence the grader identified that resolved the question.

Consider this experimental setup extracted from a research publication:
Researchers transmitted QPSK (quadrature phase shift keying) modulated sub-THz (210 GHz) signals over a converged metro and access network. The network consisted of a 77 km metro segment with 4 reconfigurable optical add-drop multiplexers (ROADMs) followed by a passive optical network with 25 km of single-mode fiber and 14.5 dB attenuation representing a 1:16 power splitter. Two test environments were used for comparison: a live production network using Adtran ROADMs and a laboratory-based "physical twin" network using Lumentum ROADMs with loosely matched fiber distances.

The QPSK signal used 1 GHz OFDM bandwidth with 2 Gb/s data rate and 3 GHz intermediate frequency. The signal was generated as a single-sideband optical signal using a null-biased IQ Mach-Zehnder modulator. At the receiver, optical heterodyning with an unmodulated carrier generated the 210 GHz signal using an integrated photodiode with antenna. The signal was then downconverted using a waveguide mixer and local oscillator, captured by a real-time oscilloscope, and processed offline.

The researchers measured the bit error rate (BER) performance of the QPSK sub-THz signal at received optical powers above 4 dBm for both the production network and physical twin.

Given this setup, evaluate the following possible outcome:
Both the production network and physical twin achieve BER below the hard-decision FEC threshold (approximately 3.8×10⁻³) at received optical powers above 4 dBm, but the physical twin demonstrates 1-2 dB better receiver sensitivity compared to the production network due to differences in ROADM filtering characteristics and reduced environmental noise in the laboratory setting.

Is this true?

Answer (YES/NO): NO